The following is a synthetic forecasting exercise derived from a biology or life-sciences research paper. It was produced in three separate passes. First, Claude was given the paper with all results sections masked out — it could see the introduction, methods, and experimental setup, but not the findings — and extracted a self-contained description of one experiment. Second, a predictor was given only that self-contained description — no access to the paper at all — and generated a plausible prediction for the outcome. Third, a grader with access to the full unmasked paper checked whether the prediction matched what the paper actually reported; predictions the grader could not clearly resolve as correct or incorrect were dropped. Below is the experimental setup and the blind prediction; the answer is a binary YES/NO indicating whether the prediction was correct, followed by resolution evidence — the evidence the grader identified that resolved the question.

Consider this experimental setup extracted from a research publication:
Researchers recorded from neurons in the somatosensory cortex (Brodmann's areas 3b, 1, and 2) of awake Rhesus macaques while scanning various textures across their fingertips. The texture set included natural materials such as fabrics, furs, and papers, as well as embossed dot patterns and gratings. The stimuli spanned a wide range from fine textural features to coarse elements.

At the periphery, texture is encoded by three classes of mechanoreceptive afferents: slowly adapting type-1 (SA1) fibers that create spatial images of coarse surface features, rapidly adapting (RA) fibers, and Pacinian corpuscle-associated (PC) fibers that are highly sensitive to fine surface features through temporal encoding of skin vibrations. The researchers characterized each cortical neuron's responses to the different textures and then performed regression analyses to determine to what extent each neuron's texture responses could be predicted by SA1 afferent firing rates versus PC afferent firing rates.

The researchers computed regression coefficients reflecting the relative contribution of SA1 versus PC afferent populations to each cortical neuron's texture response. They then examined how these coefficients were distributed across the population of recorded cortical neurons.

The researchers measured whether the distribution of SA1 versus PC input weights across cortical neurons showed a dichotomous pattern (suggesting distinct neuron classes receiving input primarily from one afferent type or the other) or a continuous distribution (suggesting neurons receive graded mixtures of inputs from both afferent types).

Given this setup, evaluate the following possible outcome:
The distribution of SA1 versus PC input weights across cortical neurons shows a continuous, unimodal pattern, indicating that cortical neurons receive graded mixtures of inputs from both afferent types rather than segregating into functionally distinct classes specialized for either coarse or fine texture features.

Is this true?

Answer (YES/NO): YES